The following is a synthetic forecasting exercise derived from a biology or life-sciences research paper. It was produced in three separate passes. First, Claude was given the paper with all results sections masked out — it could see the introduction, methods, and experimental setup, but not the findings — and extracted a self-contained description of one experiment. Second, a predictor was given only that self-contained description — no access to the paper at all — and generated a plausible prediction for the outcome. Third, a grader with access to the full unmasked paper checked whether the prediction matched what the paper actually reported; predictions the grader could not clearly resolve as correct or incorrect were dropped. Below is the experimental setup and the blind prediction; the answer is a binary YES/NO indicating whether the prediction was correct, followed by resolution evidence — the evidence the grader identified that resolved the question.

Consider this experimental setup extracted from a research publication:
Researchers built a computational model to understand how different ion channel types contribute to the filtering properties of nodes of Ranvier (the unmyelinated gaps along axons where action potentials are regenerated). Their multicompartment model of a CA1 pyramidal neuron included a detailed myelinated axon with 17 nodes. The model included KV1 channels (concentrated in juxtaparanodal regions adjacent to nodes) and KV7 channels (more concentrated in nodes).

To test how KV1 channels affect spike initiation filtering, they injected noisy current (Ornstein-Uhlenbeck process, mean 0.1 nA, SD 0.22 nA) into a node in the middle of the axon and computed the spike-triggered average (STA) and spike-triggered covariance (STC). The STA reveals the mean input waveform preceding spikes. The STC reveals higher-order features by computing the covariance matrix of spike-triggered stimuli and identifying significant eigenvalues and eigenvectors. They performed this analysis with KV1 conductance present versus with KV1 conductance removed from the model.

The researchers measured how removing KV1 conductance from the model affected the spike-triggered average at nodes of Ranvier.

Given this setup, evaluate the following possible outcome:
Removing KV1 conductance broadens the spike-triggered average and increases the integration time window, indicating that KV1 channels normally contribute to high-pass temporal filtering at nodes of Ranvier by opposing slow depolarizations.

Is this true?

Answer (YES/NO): YES